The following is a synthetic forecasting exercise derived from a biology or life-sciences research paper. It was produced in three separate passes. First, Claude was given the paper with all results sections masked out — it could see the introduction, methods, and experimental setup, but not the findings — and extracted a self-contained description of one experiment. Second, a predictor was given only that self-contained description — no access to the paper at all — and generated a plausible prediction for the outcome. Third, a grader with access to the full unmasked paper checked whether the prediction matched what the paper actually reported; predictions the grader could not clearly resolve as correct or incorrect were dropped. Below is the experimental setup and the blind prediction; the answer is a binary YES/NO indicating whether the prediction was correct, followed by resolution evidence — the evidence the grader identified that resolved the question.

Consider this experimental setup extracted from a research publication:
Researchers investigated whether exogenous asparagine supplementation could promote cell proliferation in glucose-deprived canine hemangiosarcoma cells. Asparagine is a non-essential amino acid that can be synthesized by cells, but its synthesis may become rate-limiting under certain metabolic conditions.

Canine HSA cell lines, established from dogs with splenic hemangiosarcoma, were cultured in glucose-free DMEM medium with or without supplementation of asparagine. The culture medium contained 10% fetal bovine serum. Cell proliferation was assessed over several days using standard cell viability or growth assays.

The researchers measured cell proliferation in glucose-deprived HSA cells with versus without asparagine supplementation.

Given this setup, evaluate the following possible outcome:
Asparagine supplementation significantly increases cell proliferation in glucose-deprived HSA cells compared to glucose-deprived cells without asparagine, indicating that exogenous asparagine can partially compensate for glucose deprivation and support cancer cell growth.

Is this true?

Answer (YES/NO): NO